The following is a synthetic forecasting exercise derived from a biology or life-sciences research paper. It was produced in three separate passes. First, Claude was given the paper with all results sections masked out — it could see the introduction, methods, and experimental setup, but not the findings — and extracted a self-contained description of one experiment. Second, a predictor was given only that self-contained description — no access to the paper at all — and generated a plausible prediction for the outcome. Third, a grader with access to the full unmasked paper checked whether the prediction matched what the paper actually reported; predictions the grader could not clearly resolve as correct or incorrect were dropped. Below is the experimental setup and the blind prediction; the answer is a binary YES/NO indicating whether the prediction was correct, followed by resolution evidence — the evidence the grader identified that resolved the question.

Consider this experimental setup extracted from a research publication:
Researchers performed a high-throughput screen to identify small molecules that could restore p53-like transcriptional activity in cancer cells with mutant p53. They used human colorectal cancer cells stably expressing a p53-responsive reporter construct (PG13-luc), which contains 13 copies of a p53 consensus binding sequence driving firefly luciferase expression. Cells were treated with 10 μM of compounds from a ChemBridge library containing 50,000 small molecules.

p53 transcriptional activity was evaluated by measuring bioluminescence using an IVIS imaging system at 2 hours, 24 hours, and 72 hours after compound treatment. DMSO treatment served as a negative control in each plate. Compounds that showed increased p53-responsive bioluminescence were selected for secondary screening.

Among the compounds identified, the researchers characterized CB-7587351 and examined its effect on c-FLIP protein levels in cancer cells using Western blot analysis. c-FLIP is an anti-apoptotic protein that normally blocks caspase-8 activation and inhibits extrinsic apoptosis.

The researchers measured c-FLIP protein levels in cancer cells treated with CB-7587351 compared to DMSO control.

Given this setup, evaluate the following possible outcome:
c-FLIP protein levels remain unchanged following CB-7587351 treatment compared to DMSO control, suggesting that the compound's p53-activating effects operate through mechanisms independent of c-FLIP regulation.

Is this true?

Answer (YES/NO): NO